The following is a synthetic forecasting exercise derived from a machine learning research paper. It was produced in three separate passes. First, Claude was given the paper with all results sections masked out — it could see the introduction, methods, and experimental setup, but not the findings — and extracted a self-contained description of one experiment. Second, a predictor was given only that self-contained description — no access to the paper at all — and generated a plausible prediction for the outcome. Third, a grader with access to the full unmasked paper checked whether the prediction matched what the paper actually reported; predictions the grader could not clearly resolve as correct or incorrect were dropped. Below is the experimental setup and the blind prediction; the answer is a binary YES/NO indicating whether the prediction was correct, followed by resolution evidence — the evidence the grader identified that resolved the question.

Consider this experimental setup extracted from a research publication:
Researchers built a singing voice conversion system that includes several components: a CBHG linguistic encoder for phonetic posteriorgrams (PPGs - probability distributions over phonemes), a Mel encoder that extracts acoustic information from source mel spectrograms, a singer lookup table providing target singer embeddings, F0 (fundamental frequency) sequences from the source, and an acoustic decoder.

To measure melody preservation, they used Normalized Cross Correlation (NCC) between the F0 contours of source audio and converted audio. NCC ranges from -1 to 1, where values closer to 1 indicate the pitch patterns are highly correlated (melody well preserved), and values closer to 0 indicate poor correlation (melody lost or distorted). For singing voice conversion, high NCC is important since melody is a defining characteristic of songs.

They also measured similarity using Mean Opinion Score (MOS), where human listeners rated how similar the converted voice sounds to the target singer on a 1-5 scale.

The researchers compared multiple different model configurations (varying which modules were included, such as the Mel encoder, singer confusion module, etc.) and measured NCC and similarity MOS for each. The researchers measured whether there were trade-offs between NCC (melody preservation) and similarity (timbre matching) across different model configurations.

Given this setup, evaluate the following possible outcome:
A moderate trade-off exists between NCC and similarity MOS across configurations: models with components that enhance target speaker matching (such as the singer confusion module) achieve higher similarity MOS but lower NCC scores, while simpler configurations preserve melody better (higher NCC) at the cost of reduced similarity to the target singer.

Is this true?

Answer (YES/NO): YES